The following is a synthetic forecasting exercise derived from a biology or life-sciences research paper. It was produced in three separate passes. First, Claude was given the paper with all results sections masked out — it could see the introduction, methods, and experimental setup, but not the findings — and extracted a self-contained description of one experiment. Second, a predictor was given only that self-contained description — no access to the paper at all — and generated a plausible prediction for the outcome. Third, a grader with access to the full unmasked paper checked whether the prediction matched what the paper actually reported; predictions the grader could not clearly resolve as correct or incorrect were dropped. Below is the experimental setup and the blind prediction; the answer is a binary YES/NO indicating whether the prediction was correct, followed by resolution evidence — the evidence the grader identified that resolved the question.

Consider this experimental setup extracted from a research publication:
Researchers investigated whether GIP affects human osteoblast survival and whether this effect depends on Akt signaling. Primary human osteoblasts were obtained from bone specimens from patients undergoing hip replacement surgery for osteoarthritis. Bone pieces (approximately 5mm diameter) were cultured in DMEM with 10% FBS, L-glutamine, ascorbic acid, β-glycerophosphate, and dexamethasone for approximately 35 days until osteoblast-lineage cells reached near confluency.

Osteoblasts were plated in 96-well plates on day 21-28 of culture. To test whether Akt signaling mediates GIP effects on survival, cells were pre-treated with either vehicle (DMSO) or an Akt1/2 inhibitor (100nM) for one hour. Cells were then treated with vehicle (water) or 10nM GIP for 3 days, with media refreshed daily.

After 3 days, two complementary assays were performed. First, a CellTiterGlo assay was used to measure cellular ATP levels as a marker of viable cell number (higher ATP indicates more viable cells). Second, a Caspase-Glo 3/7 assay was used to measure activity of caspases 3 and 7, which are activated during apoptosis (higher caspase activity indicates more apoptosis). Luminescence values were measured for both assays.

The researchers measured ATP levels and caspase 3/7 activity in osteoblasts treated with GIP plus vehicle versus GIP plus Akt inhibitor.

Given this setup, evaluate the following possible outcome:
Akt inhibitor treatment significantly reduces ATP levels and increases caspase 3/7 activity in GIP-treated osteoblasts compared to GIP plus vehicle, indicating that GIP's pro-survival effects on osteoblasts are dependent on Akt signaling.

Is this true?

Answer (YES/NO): YES